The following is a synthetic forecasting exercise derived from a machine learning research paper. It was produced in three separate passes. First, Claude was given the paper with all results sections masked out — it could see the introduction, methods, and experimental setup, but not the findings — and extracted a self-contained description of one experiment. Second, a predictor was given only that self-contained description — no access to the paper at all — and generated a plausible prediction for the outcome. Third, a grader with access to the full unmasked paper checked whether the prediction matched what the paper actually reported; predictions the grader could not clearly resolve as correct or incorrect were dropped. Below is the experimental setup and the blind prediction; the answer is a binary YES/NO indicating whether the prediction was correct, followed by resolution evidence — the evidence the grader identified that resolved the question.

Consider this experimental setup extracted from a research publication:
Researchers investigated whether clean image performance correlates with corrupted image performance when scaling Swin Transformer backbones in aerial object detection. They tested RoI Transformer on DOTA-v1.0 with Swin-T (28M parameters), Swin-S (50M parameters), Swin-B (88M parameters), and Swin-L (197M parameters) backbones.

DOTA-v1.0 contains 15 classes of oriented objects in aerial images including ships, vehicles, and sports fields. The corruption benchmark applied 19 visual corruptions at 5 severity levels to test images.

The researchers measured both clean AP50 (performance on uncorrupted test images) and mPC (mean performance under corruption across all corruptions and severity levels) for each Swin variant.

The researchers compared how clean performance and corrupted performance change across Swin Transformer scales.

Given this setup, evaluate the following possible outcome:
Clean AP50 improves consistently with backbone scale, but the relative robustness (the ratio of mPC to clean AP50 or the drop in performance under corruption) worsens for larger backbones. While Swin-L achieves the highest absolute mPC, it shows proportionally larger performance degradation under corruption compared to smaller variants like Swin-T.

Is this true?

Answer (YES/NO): NO